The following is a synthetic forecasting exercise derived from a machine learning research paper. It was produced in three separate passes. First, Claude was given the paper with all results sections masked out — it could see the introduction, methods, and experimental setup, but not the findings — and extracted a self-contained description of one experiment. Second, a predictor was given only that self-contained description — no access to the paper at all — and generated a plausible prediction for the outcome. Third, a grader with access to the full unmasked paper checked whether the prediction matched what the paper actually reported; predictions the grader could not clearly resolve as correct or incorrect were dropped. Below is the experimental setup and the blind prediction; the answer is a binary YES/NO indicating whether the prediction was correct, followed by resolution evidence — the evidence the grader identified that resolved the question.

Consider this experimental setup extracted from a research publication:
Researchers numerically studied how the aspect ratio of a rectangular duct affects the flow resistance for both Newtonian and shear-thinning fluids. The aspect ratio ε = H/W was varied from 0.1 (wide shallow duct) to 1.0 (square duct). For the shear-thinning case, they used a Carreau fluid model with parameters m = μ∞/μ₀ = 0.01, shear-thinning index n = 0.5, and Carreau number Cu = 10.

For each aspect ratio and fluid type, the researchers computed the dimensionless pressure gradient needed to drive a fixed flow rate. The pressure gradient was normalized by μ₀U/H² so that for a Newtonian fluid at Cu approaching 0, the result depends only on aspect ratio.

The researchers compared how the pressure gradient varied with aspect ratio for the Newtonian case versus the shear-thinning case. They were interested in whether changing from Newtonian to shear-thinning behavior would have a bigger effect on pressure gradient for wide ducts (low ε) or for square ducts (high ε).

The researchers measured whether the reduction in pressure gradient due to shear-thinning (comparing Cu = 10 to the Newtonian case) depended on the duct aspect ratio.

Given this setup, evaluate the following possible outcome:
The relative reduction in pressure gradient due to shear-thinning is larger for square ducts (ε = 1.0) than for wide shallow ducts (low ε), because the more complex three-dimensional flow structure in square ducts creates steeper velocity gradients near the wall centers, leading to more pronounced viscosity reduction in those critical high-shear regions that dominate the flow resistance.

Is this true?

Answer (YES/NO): NO